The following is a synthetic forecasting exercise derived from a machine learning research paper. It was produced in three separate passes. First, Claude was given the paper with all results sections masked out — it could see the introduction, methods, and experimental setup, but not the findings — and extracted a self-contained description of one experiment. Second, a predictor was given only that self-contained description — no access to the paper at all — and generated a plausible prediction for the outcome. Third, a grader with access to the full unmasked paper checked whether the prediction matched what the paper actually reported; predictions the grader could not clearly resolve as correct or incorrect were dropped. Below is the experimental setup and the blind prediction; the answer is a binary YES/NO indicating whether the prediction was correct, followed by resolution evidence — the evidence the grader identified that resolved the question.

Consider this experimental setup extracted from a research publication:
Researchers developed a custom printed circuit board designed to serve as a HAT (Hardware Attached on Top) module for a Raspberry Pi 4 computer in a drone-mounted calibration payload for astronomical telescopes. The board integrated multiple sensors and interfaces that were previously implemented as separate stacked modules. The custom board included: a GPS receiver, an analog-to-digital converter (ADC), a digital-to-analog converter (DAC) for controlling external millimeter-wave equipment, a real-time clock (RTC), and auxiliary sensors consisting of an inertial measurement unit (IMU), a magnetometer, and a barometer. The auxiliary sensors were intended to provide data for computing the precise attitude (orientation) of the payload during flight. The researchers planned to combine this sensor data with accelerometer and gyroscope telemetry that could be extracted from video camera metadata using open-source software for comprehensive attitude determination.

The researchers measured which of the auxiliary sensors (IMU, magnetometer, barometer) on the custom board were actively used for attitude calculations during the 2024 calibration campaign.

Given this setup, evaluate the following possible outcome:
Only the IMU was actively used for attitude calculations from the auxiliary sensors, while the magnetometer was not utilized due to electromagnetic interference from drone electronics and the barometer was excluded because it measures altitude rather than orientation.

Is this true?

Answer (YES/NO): NO